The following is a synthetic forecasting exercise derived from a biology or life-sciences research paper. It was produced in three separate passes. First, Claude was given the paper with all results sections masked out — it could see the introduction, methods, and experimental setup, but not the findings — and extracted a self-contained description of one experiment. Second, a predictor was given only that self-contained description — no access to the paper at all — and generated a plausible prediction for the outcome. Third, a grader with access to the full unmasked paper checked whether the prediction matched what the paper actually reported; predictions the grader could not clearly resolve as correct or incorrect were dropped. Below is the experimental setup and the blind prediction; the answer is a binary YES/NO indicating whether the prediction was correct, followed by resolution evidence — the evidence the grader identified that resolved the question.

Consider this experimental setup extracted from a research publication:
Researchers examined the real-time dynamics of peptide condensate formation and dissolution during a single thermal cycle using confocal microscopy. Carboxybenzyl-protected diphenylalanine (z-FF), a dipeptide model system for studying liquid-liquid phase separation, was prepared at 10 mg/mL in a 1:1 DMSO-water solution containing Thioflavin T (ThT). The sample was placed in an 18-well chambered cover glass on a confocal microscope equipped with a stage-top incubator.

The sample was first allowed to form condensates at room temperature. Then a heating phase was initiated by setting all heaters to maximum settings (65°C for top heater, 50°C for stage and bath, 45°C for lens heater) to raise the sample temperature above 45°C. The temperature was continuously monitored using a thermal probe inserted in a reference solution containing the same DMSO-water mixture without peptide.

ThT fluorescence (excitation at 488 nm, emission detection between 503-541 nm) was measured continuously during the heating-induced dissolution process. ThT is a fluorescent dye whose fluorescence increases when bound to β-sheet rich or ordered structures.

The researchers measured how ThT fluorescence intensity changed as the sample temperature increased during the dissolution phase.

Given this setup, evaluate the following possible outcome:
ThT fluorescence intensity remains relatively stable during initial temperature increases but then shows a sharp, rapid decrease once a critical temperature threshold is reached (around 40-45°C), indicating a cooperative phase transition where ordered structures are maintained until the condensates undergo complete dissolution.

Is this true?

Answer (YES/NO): NO